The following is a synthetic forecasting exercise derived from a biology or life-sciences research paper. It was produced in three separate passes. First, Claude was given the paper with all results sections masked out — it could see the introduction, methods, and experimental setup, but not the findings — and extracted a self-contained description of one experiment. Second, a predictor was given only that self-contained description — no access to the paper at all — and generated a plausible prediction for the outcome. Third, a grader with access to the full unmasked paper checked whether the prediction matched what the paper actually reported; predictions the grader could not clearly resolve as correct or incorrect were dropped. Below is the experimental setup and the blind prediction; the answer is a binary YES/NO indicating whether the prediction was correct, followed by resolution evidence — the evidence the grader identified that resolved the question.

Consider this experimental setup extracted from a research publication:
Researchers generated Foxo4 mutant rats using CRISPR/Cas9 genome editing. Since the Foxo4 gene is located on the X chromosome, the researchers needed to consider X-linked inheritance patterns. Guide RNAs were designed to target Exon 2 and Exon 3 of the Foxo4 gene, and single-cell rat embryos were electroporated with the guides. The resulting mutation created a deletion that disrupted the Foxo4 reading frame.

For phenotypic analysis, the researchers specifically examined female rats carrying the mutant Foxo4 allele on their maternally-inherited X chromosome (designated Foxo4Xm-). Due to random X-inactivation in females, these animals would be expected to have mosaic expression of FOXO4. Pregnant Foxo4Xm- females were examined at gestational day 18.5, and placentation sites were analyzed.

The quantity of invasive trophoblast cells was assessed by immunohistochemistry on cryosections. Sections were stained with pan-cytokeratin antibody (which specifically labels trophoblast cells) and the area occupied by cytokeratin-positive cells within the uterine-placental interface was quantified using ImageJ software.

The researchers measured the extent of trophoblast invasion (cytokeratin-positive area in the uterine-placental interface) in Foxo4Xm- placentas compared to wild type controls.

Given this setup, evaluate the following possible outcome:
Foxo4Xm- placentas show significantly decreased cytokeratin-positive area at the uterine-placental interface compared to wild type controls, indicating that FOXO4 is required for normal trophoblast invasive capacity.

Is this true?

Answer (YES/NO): NO